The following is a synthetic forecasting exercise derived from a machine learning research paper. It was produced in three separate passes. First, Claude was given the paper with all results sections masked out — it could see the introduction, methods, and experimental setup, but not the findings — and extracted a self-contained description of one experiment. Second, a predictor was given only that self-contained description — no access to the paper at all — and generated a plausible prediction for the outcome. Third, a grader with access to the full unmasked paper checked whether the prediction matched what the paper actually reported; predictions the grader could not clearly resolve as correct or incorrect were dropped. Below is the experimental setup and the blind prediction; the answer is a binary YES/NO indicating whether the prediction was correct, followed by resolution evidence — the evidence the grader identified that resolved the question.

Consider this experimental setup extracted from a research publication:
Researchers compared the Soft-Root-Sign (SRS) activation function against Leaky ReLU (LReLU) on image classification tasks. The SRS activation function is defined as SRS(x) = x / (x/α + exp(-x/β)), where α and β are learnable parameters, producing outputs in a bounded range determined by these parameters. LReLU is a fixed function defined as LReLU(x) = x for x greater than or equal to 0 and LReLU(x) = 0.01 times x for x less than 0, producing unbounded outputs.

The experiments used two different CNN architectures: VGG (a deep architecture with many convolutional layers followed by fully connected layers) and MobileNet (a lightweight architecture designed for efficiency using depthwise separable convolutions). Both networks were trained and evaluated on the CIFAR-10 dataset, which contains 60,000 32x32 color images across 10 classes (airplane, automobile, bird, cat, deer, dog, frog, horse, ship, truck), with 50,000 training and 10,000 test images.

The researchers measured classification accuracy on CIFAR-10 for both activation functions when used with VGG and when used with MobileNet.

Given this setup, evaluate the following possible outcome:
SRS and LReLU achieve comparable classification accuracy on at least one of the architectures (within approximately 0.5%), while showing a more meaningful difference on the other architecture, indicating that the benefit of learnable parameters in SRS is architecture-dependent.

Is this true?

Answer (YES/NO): NO